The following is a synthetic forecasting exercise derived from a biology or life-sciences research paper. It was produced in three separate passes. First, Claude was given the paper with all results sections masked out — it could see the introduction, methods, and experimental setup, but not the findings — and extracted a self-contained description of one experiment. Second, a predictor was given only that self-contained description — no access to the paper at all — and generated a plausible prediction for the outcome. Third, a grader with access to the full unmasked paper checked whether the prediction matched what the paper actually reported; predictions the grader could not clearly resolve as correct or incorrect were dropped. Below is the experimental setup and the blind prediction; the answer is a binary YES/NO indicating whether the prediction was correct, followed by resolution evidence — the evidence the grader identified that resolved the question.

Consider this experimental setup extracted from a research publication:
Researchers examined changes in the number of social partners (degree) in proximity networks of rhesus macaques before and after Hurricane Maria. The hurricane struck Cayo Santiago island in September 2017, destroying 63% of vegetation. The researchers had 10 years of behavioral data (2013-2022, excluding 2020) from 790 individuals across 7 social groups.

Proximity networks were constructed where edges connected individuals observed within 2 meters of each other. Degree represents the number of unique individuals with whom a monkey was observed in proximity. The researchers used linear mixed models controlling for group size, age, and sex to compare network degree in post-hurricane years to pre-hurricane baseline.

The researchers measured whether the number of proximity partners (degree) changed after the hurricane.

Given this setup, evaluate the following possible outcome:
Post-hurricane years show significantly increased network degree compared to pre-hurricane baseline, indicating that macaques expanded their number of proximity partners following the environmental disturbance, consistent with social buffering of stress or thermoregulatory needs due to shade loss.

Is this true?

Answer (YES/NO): YES